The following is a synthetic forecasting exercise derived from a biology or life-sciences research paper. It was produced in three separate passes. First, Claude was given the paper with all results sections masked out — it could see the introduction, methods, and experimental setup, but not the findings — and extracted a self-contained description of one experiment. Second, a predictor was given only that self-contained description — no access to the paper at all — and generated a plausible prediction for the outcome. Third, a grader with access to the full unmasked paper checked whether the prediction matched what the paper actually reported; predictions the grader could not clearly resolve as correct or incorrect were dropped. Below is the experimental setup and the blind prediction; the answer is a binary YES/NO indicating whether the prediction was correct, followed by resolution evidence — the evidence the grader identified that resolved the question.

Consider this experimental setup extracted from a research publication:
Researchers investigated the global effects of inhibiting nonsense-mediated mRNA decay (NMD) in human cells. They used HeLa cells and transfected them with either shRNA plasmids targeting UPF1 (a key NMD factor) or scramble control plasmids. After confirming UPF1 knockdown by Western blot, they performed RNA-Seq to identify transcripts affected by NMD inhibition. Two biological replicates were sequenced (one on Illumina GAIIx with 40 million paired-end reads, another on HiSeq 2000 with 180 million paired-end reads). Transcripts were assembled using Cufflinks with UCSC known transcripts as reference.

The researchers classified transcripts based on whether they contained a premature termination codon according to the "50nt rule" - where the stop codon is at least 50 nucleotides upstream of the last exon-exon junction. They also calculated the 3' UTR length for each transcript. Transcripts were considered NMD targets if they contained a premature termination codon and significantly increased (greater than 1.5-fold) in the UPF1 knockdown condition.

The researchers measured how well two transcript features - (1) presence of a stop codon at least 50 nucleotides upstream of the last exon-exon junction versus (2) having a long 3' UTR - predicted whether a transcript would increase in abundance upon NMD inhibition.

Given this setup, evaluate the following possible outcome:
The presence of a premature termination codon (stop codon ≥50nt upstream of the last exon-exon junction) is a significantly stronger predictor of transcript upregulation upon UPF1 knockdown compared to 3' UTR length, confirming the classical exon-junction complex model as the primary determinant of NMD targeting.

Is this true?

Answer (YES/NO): YES